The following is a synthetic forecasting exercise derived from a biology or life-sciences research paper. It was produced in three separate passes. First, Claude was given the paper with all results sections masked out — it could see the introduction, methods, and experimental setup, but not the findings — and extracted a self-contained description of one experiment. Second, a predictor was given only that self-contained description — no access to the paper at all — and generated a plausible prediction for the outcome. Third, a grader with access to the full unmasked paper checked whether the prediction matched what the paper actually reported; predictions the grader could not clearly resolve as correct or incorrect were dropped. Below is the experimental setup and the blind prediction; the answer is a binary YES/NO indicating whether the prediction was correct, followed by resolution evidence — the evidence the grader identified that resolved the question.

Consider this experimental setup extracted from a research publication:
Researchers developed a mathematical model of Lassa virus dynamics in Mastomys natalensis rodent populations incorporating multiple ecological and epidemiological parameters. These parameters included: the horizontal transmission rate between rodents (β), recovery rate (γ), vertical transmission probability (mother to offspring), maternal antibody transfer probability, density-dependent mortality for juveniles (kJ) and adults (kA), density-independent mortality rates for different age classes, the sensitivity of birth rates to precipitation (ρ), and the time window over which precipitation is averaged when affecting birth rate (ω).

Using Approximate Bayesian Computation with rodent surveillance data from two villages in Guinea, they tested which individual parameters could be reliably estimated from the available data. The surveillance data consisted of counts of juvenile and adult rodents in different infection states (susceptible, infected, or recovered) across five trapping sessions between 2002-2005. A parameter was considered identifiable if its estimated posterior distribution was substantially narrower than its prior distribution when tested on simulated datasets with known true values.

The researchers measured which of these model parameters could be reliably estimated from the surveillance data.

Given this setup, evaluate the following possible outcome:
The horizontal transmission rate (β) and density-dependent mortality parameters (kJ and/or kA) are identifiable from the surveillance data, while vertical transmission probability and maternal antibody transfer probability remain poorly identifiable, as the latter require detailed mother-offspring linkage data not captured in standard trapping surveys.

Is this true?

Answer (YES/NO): YES